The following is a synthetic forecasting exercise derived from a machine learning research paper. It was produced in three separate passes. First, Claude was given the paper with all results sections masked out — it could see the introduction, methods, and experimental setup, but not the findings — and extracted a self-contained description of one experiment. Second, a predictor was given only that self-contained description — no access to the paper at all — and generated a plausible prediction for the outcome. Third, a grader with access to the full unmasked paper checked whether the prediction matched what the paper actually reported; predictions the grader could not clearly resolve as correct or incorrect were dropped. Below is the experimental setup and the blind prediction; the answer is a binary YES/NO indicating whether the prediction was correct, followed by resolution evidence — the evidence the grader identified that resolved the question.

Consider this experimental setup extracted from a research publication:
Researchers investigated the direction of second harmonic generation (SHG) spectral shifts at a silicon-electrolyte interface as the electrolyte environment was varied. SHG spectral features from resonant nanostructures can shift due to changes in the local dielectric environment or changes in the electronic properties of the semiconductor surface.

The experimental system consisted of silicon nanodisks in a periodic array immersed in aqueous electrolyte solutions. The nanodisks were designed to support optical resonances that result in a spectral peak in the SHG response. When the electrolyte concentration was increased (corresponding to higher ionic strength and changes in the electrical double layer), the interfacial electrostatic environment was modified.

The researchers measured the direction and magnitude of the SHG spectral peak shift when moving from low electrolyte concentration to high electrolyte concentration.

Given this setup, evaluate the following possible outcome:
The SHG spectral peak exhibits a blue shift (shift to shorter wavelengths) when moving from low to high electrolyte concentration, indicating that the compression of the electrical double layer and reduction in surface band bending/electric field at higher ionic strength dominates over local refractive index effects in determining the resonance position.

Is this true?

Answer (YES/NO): NO